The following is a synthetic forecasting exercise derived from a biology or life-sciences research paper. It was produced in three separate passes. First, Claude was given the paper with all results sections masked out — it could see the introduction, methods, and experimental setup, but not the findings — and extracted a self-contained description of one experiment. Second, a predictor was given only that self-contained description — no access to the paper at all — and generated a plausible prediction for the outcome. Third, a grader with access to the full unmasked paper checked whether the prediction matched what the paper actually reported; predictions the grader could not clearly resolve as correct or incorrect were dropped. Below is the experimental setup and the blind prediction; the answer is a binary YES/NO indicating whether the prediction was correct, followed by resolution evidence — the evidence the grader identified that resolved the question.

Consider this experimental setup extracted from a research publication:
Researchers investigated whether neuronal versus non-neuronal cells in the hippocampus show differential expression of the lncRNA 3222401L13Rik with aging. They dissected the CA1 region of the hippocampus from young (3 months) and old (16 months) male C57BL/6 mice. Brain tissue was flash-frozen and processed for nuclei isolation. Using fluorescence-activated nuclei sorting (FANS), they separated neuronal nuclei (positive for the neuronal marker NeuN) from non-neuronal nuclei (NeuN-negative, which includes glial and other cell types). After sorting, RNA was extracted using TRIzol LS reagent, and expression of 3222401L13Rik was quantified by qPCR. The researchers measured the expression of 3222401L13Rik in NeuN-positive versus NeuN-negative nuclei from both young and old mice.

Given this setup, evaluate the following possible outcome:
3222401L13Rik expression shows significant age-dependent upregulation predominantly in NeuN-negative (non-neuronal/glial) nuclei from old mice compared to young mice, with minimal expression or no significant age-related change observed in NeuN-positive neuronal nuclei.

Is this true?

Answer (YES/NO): YES